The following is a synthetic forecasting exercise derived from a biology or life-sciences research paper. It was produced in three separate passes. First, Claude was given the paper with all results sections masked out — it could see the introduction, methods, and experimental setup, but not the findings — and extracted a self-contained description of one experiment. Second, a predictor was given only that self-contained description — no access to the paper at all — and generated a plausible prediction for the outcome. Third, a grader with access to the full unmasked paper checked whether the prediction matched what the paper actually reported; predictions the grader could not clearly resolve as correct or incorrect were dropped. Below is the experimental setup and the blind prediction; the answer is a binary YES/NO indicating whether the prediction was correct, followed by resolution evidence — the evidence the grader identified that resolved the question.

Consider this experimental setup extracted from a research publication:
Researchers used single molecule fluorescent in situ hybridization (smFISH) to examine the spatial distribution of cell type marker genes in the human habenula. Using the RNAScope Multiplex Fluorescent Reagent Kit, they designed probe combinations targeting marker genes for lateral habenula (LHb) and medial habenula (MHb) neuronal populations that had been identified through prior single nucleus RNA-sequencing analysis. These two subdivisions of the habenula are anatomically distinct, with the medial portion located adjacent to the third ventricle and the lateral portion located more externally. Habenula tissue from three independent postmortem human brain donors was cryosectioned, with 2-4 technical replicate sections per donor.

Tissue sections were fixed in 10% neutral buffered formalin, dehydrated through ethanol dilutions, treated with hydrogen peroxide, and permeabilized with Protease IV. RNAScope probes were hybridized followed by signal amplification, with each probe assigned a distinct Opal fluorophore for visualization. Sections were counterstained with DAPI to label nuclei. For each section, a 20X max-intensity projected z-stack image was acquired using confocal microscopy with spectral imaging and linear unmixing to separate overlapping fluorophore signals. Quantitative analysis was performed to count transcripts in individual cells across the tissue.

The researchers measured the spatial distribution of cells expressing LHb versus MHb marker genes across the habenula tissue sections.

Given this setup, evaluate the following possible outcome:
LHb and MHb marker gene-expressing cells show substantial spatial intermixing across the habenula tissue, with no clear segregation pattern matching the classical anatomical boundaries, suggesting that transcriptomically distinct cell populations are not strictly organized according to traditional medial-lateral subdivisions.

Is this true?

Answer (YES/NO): NO